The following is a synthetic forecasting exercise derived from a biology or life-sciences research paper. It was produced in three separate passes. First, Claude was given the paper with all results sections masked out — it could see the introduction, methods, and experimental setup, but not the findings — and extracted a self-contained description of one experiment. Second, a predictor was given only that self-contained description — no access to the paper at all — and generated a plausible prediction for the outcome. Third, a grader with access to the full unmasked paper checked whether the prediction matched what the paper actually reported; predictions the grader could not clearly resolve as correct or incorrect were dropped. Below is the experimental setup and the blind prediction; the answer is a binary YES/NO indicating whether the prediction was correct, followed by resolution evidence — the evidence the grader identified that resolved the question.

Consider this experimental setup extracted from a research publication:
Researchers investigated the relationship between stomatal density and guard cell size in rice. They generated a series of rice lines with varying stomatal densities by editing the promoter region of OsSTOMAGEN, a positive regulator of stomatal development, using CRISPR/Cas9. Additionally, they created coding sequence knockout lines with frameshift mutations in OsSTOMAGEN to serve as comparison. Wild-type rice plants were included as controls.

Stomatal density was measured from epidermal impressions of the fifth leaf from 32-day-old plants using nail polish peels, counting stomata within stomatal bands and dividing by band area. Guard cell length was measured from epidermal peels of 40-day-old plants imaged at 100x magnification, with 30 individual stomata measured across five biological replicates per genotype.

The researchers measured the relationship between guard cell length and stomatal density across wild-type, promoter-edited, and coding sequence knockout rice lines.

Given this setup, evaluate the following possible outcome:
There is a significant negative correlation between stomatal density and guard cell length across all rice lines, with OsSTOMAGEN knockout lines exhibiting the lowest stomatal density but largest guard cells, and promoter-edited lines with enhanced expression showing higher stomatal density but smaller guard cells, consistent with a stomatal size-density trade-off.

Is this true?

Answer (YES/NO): NO